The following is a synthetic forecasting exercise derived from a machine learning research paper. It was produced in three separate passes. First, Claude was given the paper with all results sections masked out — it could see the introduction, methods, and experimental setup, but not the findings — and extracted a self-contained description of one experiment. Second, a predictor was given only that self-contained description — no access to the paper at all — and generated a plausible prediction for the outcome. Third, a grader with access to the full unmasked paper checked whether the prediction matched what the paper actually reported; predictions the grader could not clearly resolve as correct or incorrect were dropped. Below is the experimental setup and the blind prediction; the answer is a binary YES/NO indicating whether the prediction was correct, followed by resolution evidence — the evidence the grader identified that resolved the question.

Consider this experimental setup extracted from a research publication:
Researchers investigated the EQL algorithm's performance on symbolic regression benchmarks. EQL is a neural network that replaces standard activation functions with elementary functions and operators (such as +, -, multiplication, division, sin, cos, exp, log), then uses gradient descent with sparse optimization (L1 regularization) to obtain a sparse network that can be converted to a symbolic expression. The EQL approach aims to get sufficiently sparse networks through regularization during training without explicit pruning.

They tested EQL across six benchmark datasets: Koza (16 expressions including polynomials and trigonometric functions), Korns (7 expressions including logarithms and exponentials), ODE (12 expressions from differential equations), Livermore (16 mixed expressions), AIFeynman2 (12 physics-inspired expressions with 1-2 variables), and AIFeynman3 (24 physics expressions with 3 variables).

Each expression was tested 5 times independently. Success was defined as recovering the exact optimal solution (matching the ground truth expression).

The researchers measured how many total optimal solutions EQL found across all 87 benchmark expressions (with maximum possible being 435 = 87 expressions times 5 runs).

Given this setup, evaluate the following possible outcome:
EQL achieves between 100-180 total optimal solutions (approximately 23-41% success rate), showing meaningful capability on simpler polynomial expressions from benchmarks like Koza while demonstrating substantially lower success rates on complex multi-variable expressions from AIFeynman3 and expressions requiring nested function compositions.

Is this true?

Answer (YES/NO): NO